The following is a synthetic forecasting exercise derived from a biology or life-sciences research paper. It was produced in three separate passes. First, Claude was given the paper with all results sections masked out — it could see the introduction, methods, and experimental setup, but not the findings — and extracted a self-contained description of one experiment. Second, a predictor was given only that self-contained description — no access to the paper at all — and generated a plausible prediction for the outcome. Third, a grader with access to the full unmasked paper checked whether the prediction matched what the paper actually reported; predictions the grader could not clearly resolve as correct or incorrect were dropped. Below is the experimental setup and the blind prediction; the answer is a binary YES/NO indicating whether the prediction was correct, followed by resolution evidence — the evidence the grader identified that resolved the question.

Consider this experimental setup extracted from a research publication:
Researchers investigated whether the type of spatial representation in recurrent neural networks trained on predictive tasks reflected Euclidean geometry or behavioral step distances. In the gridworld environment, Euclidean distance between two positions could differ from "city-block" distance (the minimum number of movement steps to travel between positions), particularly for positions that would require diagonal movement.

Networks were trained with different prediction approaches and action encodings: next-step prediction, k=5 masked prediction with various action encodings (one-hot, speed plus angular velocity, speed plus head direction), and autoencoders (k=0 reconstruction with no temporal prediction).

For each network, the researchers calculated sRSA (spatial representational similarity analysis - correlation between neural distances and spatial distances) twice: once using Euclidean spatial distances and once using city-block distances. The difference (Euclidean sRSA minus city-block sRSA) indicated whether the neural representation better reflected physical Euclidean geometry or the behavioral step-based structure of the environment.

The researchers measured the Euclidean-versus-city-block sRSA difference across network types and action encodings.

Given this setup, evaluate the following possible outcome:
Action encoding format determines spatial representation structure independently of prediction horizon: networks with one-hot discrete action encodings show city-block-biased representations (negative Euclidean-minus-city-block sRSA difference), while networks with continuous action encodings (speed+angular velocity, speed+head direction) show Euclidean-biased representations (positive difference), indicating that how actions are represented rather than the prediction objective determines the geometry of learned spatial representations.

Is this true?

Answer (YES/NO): NO